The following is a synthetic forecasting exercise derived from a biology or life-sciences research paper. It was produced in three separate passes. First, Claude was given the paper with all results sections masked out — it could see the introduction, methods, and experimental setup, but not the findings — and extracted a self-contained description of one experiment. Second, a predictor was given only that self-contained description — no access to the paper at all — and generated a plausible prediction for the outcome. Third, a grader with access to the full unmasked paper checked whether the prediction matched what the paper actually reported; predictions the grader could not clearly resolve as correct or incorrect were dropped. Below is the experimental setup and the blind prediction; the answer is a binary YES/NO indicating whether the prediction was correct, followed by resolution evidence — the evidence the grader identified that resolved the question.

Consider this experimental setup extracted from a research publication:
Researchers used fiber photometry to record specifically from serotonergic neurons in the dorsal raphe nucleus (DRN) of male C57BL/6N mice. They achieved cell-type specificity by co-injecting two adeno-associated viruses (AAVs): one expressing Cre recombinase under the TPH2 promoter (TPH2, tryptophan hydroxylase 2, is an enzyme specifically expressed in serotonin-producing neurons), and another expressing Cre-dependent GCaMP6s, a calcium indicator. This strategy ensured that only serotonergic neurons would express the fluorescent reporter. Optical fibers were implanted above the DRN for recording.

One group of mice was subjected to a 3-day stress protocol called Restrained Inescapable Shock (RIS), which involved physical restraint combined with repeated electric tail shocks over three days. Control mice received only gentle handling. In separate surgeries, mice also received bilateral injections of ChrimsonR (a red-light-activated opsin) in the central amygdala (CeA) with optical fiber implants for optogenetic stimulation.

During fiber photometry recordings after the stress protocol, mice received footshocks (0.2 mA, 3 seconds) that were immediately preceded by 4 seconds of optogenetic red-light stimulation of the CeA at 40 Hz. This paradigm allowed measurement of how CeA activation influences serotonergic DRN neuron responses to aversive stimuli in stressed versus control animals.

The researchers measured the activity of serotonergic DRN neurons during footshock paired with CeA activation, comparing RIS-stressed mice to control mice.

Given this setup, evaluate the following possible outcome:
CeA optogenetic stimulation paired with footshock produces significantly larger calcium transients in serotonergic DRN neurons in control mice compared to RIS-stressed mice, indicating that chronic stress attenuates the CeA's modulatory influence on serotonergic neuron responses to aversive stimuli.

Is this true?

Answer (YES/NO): YES